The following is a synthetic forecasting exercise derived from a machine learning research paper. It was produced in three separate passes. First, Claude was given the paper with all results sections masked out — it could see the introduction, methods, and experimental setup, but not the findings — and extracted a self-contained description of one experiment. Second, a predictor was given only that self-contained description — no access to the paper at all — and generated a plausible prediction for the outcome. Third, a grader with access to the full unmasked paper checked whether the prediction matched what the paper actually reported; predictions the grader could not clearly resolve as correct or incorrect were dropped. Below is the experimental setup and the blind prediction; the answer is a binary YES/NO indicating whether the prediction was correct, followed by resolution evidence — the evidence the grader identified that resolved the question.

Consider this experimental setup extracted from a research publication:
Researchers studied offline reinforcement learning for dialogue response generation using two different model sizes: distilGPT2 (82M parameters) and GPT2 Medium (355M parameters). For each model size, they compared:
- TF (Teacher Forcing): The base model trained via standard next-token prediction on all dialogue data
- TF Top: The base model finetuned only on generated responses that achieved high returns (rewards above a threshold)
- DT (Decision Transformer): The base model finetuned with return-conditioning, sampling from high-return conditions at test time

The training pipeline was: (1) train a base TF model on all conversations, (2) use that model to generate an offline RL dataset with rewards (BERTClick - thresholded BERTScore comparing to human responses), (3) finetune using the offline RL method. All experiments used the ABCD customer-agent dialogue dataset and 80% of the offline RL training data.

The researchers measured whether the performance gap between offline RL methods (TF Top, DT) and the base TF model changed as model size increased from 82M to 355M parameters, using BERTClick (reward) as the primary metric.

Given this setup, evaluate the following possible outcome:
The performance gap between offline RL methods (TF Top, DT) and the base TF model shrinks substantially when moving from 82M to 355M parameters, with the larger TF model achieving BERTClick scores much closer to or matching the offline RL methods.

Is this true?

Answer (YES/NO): NO